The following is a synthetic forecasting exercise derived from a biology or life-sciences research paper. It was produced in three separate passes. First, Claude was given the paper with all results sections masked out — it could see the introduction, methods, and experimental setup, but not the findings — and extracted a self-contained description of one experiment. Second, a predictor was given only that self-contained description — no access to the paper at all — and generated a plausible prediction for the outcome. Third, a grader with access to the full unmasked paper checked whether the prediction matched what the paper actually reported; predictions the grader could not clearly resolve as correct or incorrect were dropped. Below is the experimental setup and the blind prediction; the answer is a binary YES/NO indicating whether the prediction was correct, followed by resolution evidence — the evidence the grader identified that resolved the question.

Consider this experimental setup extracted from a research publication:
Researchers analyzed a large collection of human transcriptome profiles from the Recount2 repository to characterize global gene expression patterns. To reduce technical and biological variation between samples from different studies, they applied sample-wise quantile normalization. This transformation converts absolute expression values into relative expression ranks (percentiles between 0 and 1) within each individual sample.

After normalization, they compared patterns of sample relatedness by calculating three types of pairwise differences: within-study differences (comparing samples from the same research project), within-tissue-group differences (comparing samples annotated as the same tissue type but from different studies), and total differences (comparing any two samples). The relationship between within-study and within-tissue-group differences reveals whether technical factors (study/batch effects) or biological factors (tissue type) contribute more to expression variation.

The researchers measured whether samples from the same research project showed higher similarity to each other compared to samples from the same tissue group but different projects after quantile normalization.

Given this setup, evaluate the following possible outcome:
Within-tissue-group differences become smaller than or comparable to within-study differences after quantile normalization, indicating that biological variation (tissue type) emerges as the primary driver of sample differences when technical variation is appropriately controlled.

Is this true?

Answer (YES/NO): NO